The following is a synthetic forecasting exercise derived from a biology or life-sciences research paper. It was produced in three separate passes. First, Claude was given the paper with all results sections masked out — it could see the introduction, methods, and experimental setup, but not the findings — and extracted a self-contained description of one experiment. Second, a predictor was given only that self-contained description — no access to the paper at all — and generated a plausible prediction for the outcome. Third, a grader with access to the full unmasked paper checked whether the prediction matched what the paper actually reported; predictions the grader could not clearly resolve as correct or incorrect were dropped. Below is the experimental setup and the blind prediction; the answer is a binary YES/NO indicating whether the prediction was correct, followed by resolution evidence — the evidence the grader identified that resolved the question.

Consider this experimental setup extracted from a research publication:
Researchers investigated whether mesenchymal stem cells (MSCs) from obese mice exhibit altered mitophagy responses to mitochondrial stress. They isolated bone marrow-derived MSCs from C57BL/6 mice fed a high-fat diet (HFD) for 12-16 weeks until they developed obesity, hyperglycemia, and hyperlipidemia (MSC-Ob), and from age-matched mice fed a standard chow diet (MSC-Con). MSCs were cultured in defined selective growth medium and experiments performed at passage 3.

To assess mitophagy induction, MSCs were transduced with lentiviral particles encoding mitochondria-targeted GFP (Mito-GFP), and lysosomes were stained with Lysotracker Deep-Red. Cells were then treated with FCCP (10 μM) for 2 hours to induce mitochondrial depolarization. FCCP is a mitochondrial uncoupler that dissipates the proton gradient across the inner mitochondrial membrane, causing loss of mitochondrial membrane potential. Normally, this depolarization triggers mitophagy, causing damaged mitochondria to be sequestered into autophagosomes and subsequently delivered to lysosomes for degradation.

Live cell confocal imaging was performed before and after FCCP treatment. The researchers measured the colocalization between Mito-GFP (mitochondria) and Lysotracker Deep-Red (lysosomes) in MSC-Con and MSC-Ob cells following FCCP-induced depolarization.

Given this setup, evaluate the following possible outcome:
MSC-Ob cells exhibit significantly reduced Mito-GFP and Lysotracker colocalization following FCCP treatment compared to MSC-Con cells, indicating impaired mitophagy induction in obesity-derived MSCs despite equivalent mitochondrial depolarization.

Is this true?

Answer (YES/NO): YES